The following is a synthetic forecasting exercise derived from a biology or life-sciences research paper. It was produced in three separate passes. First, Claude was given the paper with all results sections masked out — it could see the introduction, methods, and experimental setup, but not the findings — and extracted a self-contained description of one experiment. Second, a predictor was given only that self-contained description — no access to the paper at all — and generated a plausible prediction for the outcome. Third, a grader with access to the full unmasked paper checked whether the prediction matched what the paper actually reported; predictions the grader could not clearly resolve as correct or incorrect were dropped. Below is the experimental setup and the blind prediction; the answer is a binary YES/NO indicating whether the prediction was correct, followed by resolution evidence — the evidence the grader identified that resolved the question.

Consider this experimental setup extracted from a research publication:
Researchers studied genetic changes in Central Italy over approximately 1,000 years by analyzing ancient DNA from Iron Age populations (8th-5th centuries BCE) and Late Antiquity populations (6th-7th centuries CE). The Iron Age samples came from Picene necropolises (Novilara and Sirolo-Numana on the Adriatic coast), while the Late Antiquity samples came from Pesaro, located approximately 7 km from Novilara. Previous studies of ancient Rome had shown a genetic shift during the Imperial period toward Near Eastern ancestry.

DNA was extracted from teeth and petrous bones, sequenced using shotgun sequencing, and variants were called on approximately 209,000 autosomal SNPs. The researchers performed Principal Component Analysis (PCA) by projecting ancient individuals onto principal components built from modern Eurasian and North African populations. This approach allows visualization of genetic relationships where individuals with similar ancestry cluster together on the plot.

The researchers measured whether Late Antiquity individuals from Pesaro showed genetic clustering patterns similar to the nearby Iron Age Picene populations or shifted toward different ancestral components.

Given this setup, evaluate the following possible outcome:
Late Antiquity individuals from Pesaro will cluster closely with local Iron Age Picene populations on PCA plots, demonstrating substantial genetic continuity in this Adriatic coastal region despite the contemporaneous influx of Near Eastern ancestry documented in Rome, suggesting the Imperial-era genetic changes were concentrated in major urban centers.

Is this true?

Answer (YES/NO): NO